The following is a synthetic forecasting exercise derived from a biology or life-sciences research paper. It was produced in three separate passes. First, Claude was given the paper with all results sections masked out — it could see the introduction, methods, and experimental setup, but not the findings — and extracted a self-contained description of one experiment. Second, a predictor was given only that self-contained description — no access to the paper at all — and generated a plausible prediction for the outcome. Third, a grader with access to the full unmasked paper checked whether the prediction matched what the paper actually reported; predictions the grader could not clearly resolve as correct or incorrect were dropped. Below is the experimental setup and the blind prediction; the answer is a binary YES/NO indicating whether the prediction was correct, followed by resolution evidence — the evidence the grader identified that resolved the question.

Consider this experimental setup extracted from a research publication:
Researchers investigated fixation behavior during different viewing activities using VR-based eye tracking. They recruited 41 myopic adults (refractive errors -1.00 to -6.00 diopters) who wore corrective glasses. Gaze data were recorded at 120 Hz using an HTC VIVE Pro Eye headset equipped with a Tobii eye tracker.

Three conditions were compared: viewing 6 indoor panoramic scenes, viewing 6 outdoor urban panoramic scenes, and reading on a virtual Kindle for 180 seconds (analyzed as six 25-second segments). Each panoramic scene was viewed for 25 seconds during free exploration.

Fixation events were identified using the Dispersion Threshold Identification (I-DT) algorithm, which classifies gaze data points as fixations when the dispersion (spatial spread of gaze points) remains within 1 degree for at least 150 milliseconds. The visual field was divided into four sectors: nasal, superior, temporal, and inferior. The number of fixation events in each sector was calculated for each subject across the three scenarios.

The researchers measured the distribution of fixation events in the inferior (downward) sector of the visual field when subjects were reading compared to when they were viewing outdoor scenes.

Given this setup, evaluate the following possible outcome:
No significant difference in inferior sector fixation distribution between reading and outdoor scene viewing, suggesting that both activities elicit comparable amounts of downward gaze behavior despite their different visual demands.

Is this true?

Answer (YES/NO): NO